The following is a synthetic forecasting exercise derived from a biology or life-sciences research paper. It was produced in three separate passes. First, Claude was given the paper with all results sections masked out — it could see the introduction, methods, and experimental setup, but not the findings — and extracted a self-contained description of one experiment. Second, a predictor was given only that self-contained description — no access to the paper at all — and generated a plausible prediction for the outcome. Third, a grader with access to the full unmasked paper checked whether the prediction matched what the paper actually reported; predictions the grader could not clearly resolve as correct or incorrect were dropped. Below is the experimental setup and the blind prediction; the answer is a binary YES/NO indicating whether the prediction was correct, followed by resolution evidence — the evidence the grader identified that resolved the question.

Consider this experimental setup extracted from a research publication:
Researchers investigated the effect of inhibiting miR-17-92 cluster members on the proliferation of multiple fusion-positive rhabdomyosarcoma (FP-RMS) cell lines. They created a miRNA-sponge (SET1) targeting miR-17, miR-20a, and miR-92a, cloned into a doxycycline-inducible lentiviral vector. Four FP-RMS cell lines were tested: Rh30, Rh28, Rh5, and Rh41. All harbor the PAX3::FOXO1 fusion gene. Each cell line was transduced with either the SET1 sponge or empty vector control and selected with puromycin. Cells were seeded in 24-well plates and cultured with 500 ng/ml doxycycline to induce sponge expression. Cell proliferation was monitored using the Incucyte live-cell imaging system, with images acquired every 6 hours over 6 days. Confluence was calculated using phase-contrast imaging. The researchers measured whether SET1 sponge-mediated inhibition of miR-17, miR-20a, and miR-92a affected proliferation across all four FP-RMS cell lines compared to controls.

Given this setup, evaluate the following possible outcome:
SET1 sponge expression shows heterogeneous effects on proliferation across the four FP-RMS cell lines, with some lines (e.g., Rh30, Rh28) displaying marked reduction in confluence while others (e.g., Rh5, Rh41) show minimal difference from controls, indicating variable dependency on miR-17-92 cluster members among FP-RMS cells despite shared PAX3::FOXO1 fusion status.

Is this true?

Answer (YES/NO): NO